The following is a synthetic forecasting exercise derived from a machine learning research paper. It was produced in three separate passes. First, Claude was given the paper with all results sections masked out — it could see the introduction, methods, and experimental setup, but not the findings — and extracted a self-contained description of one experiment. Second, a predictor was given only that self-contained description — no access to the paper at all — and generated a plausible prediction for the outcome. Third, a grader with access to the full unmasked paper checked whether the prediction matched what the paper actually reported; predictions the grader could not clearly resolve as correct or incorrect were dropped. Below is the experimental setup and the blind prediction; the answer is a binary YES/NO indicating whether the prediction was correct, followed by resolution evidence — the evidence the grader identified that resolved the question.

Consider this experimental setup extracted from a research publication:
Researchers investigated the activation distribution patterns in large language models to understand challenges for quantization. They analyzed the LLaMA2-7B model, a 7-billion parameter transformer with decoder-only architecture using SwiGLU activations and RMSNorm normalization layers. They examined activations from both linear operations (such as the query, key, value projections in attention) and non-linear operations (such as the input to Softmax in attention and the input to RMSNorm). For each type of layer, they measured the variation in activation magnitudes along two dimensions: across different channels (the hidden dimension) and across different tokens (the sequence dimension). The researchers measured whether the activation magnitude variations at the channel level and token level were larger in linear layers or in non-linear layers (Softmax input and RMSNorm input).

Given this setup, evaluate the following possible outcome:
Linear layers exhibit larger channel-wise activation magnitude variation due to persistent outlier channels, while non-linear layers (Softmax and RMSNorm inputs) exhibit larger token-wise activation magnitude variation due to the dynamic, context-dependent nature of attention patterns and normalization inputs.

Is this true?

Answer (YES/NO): NO